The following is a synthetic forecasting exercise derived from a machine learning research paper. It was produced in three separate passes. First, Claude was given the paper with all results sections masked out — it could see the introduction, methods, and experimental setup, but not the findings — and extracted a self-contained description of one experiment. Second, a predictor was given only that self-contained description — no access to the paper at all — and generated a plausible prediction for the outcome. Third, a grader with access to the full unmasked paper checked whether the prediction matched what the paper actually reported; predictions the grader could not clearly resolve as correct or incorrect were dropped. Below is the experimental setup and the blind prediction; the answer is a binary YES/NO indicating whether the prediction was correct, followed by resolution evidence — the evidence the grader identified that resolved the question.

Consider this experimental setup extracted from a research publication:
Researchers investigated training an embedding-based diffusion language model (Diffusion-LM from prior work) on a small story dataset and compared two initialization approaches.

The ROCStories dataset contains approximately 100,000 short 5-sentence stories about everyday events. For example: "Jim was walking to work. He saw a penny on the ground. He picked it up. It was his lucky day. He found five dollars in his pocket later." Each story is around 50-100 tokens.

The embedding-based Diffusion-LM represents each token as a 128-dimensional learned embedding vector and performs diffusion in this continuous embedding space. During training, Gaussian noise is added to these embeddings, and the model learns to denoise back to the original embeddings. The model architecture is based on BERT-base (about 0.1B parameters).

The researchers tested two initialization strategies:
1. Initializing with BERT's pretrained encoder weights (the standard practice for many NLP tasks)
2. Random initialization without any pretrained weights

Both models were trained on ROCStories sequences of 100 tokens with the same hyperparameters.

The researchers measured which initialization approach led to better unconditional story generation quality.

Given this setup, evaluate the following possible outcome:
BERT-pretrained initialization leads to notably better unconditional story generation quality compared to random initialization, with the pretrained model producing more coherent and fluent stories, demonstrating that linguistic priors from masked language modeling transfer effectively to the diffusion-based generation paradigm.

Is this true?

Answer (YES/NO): NO